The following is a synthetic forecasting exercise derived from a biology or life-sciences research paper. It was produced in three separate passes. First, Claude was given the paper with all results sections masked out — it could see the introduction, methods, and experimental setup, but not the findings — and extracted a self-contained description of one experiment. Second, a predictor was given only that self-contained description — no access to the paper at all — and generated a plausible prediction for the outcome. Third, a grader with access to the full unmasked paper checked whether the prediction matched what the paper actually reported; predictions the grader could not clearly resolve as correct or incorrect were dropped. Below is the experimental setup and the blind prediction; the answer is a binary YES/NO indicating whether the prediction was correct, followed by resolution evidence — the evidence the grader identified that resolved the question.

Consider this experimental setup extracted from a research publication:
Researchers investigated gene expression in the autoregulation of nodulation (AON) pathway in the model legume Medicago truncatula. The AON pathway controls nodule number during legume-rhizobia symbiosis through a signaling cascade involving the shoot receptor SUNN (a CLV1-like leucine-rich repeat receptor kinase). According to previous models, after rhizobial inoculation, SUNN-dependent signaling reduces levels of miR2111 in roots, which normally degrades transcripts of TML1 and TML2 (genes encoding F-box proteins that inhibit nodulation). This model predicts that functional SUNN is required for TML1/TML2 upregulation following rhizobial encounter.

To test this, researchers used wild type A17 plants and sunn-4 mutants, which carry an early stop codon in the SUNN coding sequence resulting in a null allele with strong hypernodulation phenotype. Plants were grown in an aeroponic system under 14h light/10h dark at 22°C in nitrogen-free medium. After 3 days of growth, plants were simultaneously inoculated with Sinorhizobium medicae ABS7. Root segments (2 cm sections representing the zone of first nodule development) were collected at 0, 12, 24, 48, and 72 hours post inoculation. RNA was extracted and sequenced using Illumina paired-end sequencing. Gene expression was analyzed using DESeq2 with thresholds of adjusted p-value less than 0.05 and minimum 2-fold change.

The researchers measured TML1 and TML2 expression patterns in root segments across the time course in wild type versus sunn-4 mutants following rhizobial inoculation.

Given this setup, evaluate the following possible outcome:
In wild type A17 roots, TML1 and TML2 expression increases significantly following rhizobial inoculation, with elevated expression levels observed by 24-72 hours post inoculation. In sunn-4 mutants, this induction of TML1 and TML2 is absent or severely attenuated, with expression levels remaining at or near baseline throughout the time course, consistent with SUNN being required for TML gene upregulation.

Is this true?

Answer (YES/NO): NO